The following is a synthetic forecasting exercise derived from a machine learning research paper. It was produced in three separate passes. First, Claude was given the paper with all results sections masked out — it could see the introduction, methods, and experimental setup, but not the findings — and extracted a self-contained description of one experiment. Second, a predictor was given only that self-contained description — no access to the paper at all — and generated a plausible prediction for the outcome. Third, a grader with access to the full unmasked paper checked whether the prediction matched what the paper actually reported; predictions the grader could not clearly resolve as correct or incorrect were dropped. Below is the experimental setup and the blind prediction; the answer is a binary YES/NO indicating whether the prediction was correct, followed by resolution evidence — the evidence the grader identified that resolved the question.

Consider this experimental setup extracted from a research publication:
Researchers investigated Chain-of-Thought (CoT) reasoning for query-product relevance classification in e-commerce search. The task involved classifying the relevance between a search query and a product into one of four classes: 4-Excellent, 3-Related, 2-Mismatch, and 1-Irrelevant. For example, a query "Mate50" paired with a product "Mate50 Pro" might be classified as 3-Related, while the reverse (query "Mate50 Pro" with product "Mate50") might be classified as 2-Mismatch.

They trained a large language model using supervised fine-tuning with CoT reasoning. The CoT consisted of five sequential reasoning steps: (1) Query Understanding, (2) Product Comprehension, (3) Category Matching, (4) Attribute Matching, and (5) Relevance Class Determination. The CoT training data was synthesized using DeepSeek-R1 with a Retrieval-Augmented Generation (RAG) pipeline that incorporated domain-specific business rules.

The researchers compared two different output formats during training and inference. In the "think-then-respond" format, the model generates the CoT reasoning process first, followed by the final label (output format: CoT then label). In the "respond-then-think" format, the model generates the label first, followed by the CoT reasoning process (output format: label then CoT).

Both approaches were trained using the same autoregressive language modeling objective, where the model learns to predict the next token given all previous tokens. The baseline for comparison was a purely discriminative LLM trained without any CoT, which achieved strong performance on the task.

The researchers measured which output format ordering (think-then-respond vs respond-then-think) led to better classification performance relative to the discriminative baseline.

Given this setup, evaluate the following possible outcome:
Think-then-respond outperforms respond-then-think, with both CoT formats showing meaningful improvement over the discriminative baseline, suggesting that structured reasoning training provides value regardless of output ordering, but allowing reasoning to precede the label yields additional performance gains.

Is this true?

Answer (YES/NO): NO